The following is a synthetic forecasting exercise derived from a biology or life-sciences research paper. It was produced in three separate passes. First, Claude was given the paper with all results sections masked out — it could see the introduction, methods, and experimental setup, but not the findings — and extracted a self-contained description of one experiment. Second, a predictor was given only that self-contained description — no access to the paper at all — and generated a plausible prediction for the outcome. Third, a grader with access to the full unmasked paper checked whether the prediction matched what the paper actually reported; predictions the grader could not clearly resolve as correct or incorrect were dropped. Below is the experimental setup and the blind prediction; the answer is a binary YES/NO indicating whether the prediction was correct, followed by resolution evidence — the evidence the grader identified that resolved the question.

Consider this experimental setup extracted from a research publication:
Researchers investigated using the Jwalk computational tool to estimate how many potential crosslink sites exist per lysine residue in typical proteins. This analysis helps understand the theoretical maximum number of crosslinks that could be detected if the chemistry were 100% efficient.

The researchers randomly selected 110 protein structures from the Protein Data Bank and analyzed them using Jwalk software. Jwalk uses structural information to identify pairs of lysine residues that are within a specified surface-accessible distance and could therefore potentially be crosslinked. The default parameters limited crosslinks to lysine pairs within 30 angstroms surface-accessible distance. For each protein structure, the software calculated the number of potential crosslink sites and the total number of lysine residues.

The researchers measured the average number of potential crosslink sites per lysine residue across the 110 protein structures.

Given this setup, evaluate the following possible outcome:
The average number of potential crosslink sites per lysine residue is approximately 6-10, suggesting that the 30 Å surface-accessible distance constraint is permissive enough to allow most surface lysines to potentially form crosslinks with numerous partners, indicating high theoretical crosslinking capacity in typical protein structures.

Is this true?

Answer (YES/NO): YES